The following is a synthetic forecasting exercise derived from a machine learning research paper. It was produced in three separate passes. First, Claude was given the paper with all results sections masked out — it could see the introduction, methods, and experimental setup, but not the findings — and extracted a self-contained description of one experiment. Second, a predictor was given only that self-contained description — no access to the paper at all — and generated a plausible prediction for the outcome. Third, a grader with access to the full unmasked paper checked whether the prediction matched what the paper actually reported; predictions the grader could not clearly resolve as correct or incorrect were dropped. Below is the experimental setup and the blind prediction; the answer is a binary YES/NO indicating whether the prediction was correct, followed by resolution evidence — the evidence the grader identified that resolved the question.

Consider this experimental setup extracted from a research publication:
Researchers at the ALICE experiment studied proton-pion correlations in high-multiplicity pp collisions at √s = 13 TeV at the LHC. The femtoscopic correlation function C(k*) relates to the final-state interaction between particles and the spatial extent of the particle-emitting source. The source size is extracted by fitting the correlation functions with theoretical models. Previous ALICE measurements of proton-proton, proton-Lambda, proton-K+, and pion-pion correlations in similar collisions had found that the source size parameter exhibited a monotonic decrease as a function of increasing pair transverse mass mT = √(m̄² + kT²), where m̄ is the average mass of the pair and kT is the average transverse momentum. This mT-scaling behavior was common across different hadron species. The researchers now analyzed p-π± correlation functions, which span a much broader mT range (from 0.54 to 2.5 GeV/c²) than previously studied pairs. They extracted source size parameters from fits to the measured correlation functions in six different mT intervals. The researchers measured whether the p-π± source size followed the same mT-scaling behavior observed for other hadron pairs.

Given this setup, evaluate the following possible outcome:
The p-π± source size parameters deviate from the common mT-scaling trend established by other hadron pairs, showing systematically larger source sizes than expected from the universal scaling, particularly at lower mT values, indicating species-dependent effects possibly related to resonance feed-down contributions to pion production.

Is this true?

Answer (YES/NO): NO